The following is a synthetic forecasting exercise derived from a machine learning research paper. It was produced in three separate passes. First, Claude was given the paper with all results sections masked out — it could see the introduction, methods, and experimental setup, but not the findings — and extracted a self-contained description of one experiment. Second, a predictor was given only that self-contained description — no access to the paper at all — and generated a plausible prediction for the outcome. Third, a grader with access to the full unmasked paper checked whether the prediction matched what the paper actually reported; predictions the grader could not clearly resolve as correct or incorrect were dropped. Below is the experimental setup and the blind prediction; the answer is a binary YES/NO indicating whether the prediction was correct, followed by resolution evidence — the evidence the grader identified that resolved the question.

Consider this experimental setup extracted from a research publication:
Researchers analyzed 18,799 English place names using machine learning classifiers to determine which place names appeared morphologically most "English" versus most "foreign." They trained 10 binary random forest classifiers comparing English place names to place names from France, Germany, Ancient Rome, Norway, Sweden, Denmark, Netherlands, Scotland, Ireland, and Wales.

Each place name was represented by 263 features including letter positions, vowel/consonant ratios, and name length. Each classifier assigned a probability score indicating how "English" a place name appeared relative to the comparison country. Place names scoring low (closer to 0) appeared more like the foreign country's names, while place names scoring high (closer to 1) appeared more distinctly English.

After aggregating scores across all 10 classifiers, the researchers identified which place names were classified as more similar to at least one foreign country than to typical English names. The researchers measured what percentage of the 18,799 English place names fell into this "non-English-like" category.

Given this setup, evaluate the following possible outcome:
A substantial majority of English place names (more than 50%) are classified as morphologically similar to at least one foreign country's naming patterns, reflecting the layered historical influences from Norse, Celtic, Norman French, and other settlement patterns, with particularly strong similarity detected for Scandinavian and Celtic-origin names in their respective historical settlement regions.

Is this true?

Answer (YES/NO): NO